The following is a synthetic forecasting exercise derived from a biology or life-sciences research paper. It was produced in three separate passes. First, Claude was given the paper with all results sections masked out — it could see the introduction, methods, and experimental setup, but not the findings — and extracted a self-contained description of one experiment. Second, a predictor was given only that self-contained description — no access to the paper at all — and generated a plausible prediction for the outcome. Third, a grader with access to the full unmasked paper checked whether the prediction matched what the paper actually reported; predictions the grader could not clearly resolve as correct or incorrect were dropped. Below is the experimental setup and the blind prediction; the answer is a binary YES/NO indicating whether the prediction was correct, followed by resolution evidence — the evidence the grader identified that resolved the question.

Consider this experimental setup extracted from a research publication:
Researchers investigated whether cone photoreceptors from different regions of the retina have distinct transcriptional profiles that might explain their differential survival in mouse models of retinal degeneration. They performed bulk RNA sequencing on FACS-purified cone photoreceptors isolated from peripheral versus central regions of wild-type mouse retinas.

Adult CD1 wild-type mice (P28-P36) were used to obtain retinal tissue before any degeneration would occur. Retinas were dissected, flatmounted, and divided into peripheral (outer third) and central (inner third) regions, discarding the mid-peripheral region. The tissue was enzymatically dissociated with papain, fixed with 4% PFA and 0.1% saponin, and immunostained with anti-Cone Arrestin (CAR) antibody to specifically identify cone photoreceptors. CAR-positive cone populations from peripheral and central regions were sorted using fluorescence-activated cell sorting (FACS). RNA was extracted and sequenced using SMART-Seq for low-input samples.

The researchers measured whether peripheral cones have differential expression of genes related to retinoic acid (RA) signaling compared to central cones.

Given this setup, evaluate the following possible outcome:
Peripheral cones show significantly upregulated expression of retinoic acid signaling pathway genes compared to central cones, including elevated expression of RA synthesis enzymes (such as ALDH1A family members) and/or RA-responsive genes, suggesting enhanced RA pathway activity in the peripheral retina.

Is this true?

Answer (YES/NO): NO